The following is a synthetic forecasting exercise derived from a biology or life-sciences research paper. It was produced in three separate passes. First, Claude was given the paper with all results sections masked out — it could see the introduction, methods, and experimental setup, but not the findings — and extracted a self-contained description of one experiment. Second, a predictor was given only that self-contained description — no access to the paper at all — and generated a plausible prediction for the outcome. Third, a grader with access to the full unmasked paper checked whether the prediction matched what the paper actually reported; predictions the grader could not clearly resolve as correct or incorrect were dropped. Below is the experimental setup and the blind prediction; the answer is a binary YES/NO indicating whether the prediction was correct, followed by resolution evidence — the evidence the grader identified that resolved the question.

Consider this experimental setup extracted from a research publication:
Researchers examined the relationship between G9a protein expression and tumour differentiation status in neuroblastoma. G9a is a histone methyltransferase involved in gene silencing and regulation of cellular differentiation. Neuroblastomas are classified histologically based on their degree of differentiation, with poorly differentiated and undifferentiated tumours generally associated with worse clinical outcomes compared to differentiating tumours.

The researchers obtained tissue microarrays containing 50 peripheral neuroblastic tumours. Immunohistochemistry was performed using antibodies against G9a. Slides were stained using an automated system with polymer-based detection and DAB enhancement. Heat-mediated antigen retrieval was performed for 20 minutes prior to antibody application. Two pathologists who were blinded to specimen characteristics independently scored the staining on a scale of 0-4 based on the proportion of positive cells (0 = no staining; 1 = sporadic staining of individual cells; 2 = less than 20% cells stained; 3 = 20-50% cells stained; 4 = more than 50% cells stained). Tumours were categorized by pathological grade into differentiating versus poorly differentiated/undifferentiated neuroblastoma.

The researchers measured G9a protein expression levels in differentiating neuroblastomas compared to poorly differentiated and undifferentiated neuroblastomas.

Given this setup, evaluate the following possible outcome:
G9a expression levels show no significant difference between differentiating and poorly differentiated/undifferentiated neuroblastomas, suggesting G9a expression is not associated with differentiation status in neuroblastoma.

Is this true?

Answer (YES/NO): NO